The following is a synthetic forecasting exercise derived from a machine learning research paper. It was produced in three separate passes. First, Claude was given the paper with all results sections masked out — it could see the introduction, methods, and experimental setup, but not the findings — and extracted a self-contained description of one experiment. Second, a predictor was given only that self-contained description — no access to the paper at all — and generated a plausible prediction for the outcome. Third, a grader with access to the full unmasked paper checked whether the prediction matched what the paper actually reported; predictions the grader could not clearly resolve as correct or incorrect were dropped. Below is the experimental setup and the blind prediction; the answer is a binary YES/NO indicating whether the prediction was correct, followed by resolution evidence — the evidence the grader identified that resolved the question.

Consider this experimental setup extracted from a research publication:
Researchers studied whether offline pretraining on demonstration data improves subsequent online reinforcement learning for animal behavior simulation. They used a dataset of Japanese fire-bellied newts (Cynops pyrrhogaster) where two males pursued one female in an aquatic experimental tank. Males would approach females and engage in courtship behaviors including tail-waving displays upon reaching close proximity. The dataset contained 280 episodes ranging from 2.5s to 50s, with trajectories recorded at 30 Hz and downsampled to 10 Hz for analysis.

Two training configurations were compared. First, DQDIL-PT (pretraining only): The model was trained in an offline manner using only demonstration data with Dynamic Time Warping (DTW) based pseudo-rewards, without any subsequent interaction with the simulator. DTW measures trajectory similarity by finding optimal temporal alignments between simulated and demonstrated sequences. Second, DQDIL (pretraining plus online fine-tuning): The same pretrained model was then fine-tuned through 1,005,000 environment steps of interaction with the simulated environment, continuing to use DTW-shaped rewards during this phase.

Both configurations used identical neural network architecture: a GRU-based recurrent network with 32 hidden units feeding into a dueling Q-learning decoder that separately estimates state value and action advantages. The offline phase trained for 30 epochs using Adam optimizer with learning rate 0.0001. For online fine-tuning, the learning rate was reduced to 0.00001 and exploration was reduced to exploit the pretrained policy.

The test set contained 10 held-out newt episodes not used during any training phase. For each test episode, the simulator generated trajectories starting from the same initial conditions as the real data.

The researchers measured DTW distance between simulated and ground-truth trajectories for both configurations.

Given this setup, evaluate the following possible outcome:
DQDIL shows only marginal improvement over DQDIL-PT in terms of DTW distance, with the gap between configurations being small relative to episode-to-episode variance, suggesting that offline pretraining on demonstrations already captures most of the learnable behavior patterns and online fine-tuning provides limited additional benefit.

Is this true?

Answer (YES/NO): YES